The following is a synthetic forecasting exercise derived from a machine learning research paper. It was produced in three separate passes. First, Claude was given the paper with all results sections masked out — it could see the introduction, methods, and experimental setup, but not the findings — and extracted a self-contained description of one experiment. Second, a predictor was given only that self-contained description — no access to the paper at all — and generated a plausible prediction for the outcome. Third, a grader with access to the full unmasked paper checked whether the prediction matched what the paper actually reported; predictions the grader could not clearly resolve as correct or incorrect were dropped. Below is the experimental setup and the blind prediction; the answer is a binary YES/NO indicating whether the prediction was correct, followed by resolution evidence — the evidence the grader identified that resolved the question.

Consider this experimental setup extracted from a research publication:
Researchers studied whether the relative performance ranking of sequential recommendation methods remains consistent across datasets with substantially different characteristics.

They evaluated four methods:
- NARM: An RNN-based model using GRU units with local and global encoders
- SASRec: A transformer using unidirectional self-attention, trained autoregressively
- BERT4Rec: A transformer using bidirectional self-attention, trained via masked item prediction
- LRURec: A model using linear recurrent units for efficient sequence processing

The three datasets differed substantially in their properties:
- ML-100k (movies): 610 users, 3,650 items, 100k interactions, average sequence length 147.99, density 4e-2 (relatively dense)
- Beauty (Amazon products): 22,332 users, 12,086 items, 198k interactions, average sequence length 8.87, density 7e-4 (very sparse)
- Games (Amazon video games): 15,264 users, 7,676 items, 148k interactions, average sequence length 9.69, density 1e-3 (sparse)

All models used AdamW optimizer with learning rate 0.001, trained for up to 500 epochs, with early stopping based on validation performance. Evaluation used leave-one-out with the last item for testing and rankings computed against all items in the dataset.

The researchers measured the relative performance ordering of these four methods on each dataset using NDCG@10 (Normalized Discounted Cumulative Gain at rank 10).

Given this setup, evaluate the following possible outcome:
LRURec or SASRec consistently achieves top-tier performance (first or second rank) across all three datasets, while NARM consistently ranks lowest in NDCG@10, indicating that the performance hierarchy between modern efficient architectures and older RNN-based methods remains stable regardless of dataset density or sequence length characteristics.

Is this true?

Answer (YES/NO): NO